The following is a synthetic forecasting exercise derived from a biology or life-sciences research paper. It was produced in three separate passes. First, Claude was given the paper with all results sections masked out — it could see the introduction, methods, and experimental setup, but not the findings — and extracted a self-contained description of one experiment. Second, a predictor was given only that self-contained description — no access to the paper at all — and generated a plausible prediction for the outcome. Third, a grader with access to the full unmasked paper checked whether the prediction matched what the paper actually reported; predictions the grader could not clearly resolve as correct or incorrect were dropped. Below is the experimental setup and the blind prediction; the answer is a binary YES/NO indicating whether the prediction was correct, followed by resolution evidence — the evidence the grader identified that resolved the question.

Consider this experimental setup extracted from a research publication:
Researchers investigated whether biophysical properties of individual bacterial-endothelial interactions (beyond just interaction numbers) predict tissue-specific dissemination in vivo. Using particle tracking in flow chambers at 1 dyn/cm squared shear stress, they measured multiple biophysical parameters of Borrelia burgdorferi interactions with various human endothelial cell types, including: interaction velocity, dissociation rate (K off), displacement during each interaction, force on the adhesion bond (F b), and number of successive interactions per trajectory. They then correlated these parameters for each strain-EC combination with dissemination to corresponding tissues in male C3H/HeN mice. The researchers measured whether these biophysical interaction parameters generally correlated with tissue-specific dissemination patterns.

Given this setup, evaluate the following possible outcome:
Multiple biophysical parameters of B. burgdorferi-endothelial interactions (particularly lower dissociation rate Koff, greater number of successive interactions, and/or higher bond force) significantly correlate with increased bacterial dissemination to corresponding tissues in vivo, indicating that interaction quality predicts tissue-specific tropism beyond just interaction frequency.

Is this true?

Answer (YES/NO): NO